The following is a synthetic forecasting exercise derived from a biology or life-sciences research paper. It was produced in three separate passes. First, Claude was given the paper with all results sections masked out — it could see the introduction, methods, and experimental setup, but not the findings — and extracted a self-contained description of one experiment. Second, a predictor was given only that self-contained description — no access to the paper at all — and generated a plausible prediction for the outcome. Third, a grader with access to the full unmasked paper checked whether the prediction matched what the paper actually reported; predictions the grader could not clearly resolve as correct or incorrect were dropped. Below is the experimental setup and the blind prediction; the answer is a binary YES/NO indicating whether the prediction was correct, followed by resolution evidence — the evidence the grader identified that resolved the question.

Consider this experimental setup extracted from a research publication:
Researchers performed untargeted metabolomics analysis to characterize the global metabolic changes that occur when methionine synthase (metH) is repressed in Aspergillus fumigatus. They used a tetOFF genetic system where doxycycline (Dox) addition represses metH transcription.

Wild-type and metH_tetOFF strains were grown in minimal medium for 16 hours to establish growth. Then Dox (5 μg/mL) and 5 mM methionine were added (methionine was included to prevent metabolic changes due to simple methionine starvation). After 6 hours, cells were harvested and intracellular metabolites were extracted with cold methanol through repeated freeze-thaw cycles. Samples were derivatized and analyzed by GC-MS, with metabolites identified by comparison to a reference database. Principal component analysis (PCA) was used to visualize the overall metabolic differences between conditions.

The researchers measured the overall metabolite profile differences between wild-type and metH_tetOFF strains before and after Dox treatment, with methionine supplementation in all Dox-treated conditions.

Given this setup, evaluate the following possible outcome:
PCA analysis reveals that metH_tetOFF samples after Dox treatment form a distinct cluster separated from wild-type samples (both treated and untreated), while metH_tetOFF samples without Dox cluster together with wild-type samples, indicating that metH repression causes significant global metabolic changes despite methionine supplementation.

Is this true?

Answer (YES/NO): YES